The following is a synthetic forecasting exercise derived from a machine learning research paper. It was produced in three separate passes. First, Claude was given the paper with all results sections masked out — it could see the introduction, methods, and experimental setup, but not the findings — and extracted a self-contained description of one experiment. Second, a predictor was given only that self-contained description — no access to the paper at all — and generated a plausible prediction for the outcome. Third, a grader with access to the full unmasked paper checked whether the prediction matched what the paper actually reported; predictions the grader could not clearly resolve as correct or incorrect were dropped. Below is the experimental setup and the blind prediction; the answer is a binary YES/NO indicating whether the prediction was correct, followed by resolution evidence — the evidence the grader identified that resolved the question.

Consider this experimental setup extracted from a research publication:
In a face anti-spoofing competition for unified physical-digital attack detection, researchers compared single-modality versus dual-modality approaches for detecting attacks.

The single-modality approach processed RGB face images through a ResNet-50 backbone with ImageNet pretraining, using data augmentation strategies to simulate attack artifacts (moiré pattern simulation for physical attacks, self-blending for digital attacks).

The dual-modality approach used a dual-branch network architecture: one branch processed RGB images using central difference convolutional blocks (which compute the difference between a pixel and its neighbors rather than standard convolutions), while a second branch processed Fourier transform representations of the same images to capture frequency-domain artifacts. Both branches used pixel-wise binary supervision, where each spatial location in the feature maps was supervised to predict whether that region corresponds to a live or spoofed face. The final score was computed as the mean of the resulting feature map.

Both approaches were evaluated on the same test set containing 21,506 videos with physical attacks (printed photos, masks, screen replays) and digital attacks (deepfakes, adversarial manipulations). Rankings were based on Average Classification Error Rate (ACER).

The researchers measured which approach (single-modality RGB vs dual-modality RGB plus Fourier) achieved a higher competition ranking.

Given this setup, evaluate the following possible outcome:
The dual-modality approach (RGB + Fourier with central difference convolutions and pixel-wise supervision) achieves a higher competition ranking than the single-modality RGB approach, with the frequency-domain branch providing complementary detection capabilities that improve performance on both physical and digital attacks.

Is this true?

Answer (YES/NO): NO